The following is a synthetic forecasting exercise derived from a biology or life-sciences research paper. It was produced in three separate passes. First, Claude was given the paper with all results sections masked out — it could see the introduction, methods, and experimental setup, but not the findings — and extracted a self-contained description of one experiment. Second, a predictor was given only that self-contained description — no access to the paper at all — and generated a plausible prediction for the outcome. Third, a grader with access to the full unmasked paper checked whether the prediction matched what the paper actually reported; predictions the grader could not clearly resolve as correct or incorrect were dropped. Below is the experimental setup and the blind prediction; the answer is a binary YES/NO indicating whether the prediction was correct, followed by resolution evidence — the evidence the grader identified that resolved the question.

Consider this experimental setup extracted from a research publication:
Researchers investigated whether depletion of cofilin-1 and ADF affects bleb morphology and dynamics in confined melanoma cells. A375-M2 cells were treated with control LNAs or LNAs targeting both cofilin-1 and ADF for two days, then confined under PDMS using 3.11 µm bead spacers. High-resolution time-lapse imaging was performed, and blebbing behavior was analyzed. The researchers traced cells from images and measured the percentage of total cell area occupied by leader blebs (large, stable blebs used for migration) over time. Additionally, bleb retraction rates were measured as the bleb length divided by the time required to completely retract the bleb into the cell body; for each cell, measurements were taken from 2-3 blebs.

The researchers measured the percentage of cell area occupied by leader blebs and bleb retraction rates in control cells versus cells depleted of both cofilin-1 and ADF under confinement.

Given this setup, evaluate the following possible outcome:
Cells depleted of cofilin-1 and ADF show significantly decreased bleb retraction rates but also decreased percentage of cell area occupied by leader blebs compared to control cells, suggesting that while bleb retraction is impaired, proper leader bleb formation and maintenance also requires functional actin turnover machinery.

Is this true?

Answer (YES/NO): YES